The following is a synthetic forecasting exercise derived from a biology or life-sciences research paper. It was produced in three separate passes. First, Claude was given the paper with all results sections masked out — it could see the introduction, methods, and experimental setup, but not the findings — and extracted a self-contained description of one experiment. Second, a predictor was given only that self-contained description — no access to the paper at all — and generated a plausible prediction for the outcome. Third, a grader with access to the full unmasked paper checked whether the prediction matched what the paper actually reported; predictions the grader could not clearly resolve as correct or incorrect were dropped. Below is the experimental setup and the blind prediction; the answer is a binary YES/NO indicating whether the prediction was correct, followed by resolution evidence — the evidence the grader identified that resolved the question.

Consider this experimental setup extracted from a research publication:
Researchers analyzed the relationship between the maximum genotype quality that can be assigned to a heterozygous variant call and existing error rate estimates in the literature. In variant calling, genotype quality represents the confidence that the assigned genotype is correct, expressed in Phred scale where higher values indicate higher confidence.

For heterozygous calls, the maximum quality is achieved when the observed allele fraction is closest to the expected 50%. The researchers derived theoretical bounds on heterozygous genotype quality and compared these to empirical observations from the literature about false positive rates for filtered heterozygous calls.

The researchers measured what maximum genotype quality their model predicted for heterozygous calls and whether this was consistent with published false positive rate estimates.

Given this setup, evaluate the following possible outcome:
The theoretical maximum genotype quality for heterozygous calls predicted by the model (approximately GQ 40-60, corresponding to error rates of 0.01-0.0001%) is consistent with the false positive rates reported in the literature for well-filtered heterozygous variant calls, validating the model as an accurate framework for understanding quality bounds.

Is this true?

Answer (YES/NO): YES